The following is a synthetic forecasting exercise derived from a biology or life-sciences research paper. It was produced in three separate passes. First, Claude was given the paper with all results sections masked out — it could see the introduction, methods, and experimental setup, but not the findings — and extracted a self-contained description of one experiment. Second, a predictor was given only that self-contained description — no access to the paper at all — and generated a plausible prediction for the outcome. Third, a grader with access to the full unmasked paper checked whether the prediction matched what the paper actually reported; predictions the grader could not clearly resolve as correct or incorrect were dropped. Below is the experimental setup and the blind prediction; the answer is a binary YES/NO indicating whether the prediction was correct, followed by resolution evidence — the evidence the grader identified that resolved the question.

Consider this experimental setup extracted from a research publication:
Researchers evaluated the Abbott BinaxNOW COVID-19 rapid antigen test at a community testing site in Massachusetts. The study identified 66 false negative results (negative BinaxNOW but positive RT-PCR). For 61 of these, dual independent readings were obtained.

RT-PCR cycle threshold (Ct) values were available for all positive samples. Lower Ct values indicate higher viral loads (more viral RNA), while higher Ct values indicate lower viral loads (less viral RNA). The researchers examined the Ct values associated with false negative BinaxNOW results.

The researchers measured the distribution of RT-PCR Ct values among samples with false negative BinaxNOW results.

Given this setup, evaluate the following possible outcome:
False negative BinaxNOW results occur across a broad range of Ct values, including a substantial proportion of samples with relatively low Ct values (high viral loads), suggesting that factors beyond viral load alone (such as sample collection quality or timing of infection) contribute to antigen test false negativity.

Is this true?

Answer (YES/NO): NO